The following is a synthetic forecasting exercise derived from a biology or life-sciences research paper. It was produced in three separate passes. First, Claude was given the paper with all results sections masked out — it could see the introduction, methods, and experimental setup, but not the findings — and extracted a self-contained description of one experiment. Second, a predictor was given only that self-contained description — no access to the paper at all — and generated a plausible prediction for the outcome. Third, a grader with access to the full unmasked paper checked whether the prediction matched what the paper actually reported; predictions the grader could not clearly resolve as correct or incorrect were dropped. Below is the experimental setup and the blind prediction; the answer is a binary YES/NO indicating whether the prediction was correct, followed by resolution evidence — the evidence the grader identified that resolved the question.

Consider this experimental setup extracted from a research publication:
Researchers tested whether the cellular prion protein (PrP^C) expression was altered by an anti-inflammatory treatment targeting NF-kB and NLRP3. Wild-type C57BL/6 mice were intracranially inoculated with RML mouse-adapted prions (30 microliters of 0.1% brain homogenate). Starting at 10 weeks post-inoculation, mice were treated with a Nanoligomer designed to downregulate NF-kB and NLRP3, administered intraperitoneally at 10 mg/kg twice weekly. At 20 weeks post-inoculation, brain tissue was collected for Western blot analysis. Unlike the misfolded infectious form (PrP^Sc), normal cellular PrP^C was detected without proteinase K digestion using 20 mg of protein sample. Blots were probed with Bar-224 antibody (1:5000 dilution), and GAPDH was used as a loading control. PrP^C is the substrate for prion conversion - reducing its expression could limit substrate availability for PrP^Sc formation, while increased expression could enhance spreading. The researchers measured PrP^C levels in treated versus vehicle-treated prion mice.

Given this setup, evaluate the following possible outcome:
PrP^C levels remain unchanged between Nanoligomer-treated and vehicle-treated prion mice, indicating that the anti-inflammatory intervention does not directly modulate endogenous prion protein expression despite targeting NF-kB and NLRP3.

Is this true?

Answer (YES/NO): NO